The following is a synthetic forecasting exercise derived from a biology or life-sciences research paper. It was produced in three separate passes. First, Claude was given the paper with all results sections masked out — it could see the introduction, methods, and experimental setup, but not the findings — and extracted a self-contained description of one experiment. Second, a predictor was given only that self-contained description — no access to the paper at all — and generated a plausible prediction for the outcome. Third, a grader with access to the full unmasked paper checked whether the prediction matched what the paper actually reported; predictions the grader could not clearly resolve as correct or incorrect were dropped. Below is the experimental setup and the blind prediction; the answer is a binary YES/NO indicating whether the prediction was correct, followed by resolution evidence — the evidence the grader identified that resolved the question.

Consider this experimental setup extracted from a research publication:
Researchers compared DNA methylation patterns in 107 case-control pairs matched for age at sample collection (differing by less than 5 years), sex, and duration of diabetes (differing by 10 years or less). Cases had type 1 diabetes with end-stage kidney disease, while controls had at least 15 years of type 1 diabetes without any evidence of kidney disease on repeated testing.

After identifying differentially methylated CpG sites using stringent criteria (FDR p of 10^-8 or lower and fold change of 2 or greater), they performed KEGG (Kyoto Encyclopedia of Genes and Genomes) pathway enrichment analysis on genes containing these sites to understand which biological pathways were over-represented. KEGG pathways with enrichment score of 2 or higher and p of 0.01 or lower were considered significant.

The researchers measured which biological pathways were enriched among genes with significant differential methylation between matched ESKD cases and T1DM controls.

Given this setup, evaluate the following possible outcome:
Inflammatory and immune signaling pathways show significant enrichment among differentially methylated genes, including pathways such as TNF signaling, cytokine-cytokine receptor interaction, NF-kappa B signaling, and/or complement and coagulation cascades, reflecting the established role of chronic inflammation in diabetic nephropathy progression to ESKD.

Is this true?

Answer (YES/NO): NO